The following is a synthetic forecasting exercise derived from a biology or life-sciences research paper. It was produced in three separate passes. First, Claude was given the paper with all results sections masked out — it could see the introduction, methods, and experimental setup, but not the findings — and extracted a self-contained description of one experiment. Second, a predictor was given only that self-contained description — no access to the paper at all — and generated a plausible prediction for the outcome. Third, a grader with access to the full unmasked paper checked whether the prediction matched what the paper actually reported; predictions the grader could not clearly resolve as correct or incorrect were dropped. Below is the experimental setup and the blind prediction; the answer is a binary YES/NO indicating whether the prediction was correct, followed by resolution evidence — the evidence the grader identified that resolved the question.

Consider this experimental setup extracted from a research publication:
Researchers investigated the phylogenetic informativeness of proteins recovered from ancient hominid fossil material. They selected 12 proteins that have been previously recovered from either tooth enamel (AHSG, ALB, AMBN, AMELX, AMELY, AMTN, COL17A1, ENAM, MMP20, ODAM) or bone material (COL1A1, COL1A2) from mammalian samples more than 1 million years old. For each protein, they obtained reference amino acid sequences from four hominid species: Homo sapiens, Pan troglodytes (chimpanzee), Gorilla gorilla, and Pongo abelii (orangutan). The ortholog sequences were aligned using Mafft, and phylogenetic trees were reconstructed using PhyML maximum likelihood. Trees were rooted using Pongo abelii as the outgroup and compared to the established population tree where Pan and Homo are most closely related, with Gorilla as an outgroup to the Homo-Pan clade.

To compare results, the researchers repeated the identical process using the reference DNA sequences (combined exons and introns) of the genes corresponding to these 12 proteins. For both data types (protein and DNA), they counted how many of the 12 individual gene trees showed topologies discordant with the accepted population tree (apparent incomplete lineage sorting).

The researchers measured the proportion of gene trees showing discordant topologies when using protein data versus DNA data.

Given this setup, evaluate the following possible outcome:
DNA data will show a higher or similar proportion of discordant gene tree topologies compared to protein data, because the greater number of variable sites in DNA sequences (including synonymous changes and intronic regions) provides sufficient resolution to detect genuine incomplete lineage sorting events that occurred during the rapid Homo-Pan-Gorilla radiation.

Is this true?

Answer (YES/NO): NO